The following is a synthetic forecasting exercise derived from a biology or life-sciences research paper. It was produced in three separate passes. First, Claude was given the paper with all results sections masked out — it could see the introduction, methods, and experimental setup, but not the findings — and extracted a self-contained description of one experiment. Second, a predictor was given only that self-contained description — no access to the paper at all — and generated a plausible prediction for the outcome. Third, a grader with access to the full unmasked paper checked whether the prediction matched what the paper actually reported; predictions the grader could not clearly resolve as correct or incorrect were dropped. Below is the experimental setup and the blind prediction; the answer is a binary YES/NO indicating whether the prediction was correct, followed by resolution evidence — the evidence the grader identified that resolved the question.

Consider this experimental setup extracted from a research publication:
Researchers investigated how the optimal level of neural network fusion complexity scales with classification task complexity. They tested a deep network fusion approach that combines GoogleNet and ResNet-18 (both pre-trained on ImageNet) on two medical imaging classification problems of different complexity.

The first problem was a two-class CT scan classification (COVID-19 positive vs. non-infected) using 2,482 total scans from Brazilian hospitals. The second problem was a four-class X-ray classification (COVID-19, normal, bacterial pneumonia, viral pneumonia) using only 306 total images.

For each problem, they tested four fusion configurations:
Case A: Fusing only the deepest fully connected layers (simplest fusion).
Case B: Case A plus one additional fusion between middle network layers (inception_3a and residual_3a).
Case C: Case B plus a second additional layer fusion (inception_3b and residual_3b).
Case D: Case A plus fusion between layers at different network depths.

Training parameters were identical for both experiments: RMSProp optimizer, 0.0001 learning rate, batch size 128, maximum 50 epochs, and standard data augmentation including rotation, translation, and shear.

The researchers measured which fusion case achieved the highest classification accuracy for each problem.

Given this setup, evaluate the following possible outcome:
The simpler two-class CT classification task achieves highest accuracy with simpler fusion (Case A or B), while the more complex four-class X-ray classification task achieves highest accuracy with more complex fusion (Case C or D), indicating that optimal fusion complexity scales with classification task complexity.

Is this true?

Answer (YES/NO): NO